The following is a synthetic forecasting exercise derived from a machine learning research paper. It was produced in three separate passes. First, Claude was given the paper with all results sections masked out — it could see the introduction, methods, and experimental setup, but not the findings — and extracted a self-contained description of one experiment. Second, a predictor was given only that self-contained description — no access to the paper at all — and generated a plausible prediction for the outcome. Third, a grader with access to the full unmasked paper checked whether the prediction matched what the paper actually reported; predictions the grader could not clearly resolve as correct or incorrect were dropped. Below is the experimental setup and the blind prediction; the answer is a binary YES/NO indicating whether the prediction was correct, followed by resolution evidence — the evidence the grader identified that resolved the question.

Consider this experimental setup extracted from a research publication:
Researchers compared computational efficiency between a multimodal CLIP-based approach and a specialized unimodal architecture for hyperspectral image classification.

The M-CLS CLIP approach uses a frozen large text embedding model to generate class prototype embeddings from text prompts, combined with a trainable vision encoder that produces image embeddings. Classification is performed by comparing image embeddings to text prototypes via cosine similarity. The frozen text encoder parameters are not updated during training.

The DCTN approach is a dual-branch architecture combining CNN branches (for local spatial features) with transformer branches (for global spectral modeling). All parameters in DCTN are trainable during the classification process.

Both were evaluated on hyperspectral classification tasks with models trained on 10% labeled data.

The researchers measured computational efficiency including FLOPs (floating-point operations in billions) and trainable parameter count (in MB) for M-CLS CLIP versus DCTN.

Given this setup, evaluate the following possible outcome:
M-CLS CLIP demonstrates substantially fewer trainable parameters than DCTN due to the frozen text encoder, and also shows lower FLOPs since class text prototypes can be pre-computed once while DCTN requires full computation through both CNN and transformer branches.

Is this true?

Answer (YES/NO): YES